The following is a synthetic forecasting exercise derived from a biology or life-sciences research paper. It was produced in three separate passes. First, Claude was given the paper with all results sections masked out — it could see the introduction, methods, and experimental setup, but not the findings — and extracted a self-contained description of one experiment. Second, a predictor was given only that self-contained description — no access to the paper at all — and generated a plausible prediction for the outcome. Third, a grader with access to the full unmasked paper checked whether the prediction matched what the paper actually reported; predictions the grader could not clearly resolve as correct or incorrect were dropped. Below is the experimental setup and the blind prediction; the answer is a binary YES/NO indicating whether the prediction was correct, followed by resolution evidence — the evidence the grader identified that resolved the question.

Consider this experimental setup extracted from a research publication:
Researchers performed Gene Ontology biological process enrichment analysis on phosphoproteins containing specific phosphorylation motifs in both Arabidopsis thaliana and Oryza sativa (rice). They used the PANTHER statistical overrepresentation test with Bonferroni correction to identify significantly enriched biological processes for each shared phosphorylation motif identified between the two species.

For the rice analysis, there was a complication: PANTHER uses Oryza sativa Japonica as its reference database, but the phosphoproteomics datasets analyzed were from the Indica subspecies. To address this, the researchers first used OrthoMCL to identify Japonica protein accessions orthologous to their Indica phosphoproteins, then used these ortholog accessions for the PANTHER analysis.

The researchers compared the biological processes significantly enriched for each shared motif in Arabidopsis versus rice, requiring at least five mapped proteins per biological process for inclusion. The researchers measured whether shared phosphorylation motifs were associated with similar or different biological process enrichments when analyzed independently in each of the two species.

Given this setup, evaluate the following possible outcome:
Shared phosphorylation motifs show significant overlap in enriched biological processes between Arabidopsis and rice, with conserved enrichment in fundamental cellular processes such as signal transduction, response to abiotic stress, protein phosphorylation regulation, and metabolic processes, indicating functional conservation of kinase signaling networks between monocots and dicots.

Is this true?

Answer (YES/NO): YES